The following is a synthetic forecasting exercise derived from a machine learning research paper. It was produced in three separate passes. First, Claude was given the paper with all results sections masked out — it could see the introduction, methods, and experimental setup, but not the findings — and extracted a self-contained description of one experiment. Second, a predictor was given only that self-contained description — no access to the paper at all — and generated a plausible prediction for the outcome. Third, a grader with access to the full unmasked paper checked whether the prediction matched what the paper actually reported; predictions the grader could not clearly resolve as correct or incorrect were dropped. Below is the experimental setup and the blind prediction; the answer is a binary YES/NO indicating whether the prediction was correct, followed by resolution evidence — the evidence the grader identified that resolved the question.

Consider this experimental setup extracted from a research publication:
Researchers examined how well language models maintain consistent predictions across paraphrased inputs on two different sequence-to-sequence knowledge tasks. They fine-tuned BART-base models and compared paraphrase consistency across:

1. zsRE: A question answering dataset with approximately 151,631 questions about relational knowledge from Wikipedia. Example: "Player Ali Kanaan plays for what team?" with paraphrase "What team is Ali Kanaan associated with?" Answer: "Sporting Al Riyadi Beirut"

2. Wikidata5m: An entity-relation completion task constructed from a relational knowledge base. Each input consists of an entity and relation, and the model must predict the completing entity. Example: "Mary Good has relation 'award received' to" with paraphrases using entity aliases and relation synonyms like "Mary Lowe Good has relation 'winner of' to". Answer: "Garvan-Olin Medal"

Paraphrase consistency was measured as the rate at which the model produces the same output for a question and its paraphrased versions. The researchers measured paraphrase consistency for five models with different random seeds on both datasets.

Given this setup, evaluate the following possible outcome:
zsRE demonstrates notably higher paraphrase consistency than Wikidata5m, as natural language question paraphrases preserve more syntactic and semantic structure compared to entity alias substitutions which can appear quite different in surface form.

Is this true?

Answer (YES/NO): YES